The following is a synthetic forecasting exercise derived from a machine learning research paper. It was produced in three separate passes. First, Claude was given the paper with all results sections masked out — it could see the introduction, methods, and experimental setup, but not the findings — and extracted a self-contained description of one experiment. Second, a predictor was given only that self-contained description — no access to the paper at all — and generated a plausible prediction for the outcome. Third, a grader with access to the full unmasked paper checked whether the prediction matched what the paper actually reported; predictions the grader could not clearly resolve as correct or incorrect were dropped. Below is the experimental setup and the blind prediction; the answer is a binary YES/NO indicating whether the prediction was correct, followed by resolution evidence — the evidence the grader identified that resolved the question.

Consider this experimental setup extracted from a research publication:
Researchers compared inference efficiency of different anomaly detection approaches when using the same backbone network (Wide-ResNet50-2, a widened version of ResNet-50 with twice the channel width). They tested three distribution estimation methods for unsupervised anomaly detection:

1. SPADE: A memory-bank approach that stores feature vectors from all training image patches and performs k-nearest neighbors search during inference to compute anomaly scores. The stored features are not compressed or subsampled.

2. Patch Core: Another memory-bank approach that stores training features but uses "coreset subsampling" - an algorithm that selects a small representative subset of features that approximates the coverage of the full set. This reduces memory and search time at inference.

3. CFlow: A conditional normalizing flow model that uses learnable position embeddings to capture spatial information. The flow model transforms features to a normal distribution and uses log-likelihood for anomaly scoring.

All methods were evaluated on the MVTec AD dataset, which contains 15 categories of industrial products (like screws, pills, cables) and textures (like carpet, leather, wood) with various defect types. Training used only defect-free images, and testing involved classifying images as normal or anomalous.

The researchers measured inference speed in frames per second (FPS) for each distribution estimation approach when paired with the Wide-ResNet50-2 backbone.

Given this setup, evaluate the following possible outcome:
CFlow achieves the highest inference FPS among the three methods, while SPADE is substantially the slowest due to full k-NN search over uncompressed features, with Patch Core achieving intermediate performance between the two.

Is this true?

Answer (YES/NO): YES